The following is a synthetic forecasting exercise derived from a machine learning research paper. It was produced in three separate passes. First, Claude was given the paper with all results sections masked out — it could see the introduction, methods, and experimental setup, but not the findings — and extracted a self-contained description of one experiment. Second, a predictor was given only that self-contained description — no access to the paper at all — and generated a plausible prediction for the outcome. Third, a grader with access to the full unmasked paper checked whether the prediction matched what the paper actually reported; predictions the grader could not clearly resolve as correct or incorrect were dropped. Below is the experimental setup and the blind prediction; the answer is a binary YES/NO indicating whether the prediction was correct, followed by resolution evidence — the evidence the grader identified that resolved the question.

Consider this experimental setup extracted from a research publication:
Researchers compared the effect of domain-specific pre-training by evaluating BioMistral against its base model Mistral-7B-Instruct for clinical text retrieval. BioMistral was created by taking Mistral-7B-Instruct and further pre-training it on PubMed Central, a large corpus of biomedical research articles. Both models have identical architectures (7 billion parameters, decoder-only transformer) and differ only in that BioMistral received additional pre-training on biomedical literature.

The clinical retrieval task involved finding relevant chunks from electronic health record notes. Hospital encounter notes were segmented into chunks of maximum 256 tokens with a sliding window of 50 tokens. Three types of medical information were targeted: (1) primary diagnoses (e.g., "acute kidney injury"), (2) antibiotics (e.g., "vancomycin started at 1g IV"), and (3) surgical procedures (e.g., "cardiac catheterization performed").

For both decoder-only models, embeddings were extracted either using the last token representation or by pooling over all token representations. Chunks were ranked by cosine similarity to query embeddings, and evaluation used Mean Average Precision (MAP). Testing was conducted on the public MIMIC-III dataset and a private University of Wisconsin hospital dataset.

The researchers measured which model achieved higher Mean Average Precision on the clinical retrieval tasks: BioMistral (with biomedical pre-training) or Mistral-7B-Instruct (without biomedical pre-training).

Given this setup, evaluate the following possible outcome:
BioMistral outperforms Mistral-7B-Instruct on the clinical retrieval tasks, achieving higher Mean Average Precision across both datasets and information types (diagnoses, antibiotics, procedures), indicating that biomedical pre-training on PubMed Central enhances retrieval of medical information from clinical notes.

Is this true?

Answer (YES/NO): NO